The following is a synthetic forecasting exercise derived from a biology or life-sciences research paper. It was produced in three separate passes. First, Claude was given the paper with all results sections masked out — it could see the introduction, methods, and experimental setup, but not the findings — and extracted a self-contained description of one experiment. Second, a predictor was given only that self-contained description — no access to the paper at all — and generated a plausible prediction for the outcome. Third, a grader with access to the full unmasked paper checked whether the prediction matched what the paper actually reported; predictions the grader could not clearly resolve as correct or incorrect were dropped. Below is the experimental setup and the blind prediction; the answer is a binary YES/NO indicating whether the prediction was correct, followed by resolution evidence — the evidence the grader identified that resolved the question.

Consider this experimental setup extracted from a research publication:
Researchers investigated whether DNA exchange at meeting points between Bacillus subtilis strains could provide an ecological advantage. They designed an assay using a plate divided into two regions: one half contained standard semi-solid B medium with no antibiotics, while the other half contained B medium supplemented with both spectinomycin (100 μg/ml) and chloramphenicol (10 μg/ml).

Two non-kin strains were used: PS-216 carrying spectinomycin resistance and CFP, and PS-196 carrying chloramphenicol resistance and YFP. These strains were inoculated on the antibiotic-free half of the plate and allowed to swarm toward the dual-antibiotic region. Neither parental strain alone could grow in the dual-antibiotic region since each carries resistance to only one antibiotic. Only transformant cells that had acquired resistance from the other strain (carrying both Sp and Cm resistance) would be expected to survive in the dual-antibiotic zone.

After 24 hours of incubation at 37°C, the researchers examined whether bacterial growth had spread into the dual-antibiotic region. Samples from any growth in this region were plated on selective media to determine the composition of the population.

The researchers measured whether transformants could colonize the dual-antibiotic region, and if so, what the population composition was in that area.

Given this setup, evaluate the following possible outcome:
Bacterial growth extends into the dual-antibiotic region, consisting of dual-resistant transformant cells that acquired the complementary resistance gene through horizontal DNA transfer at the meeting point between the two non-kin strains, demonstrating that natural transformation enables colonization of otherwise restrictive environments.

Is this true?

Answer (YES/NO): NO